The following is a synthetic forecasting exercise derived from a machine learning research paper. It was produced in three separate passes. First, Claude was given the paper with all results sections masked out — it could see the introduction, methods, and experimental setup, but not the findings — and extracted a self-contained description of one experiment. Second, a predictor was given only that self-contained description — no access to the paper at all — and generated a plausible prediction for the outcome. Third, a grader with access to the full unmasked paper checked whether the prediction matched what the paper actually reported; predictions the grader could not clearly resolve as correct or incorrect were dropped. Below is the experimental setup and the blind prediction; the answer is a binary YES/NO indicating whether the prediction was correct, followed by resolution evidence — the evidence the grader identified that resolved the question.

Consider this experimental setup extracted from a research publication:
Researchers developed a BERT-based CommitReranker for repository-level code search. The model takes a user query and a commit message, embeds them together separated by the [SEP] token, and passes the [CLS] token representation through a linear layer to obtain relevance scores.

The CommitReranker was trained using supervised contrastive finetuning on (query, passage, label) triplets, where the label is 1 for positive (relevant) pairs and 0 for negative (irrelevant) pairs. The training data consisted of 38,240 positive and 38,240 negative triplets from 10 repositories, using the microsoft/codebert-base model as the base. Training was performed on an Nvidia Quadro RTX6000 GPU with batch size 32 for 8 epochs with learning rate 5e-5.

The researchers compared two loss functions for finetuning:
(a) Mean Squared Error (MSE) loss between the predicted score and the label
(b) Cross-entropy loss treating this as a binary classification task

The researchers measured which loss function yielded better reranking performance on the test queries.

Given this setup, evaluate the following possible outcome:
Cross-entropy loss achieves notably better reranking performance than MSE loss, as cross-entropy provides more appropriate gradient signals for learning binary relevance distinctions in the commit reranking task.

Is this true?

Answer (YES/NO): NO